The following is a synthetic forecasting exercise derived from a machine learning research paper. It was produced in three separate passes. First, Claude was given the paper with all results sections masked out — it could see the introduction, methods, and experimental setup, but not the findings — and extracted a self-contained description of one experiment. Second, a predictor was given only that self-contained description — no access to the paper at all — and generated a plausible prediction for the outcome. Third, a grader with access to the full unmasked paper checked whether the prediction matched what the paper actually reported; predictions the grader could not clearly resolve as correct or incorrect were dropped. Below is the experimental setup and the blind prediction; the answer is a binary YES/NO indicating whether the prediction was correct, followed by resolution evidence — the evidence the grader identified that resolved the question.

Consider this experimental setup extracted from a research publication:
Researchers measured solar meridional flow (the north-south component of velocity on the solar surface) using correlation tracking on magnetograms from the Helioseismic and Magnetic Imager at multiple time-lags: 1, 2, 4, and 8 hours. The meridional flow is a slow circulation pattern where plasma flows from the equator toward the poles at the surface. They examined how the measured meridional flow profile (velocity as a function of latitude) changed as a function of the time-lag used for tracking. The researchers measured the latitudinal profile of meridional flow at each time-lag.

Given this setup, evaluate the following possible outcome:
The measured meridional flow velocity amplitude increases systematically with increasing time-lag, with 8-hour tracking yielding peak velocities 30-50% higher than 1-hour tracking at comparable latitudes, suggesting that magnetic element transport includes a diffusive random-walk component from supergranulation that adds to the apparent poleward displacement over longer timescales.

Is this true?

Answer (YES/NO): NO